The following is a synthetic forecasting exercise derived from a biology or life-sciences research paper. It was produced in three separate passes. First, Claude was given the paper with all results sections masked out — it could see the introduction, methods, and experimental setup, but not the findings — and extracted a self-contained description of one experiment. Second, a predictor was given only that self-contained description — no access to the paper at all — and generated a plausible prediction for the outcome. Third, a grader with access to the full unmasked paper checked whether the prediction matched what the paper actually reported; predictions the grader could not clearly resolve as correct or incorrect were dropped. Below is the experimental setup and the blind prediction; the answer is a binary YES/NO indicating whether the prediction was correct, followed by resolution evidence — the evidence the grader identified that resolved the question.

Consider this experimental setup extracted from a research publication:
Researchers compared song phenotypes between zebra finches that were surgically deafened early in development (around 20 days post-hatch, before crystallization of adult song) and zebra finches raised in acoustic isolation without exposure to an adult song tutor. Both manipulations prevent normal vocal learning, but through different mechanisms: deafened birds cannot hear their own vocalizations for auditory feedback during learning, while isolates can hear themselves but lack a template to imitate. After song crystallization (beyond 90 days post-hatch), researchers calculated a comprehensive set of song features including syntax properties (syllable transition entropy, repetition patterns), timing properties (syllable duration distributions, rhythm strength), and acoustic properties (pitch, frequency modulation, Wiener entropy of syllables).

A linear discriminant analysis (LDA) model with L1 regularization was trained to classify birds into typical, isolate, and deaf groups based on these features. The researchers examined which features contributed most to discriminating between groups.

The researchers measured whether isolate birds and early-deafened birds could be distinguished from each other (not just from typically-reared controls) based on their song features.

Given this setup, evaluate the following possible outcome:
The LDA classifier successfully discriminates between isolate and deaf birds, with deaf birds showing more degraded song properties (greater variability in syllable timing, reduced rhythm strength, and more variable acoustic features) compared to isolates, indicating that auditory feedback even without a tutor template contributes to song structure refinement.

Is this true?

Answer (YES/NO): NO